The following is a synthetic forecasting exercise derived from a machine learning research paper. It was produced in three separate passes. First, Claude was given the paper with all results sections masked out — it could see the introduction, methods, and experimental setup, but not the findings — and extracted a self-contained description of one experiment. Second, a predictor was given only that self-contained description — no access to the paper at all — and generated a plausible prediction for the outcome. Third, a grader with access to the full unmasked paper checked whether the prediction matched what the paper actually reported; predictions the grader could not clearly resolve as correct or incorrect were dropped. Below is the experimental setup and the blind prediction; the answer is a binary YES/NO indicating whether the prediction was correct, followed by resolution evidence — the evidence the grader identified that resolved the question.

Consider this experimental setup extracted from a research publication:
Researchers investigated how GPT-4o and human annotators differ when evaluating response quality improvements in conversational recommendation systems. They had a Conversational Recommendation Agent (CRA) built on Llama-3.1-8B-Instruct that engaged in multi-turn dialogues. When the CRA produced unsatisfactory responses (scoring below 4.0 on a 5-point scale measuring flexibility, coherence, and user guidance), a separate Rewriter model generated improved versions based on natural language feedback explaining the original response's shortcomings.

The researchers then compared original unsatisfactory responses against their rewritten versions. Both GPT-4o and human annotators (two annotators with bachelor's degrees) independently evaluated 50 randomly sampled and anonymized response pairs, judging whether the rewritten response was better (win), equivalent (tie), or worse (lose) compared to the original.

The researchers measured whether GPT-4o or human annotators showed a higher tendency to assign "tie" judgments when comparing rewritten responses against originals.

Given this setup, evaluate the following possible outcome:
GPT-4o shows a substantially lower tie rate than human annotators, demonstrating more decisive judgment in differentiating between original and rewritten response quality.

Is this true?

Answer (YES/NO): NO